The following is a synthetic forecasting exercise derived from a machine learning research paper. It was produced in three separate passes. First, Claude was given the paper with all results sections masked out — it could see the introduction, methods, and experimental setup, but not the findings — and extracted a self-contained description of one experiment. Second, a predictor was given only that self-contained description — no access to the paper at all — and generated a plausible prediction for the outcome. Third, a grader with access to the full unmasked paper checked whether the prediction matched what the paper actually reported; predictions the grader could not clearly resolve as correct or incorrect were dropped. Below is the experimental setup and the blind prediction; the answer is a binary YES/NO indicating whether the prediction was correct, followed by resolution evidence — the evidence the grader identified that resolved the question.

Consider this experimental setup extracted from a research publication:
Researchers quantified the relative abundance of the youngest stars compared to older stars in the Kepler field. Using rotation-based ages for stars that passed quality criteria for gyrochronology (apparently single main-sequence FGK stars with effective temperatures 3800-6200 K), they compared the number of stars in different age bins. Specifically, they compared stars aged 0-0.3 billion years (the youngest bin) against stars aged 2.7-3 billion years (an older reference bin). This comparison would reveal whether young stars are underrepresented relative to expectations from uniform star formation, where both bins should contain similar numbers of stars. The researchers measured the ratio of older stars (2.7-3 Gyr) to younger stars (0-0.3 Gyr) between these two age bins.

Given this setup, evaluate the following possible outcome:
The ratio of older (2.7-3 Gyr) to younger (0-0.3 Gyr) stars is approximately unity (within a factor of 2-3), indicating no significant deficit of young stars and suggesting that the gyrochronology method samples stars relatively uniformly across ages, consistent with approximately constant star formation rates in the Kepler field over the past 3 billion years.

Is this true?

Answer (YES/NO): NO